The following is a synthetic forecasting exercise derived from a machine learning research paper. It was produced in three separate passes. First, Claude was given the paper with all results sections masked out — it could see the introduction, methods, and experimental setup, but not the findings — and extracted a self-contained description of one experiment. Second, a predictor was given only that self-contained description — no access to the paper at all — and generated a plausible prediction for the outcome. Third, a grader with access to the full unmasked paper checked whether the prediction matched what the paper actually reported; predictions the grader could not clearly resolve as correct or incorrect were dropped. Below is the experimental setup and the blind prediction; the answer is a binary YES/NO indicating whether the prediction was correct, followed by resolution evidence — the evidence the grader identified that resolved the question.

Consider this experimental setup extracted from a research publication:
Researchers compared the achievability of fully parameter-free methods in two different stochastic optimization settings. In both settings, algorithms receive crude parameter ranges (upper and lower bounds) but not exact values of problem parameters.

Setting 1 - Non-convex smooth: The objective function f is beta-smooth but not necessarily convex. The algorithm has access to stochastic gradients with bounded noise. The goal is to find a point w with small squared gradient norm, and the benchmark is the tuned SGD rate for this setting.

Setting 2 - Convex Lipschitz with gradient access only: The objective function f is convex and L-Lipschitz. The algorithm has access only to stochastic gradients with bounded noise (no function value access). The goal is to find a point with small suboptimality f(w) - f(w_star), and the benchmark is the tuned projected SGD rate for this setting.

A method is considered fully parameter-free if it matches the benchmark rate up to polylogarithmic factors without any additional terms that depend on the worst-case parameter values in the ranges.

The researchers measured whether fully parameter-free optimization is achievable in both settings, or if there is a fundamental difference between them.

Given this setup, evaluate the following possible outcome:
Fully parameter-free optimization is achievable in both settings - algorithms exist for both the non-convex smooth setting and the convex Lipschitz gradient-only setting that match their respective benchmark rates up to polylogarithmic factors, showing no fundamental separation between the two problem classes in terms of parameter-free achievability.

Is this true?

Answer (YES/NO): NO